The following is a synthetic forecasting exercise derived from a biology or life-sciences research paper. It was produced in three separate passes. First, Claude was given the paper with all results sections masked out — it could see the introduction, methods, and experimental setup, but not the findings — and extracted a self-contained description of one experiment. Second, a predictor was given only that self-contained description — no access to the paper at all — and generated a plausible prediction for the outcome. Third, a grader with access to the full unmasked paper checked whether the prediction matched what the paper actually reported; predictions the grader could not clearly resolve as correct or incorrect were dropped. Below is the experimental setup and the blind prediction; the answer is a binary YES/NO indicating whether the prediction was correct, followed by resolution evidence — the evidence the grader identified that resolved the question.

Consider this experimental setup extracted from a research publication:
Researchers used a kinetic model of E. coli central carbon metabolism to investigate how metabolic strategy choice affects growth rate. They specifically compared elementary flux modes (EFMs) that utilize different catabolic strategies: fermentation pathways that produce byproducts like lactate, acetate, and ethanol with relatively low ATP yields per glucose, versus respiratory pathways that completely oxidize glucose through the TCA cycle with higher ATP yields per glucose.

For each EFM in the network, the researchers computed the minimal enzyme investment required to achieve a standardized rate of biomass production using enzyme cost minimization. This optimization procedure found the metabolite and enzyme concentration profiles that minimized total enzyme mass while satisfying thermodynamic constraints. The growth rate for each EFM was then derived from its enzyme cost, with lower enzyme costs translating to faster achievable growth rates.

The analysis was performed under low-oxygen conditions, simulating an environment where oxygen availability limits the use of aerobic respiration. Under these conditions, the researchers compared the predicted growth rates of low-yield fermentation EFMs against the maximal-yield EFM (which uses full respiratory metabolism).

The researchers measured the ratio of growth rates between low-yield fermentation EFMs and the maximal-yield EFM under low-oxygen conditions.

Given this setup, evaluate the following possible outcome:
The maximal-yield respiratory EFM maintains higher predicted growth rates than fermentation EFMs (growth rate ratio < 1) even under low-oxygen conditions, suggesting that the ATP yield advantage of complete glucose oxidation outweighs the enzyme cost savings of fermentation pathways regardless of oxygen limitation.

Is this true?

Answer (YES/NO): NO